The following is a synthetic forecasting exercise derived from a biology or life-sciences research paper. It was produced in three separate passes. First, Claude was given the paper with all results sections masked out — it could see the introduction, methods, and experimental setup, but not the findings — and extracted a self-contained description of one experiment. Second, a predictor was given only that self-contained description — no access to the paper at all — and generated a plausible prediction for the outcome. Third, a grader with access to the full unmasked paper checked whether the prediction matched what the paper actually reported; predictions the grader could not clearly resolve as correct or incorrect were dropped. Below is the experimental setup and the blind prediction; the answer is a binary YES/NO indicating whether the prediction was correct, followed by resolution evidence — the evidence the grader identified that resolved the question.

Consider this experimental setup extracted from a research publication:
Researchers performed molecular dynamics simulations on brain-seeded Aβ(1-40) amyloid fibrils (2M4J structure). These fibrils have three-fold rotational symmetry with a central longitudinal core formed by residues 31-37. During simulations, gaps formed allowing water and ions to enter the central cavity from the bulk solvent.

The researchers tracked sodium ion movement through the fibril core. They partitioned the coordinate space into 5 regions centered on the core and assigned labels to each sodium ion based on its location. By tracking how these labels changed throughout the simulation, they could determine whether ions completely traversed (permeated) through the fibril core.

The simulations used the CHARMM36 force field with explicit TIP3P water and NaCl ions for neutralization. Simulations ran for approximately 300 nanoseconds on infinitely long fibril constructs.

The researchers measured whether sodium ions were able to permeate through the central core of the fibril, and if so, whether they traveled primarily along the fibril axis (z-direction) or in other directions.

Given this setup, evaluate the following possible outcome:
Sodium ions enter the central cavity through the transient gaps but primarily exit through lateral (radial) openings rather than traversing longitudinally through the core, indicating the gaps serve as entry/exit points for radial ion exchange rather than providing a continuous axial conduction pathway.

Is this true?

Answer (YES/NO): NO